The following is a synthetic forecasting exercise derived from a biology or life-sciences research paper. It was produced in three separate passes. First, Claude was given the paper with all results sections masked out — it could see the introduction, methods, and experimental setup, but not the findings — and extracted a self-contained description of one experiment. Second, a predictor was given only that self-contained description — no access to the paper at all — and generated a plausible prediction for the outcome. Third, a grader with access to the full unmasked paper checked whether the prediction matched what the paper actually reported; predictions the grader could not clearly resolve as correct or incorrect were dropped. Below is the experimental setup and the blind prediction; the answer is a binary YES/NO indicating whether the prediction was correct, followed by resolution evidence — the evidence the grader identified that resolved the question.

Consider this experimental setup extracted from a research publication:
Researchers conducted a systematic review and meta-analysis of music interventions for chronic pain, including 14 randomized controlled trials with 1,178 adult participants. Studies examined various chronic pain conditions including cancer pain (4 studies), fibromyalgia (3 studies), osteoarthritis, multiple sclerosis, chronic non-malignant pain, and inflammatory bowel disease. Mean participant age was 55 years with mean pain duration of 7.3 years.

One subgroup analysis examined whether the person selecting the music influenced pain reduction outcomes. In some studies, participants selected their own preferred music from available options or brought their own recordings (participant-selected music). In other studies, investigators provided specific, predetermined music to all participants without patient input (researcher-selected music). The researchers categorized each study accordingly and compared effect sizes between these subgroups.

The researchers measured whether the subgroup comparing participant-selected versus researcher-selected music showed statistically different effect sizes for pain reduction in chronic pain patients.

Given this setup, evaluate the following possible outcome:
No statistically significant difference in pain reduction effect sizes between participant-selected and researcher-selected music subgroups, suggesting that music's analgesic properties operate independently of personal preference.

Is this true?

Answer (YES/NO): NO